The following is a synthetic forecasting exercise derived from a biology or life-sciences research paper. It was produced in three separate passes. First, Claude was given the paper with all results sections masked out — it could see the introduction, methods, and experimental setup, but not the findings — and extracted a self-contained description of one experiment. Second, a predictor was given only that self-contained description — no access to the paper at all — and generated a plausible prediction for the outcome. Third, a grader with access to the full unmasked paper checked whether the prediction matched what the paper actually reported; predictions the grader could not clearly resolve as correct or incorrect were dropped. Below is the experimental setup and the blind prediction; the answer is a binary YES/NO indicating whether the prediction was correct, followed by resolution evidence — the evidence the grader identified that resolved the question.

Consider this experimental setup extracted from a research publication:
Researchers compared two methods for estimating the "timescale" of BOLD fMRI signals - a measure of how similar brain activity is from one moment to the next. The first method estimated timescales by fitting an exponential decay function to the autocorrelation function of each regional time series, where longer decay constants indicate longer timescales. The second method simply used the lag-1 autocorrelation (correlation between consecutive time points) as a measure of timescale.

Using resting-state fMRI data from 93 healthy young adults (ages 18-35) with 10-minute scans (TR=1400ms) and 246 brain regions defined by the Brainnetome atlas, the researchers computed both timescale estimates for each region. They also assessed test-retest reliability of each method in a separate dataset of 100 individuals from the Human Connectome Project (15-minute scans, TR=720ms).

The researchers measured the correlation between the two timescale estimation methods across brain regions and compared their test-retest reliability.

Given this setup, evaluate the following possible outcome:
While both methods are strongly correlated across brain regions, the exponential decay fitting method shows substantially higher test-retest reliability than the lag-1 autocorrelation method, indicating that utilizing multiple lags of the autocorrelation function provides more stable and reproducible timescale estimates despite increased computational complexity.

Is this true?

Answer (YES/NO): NO